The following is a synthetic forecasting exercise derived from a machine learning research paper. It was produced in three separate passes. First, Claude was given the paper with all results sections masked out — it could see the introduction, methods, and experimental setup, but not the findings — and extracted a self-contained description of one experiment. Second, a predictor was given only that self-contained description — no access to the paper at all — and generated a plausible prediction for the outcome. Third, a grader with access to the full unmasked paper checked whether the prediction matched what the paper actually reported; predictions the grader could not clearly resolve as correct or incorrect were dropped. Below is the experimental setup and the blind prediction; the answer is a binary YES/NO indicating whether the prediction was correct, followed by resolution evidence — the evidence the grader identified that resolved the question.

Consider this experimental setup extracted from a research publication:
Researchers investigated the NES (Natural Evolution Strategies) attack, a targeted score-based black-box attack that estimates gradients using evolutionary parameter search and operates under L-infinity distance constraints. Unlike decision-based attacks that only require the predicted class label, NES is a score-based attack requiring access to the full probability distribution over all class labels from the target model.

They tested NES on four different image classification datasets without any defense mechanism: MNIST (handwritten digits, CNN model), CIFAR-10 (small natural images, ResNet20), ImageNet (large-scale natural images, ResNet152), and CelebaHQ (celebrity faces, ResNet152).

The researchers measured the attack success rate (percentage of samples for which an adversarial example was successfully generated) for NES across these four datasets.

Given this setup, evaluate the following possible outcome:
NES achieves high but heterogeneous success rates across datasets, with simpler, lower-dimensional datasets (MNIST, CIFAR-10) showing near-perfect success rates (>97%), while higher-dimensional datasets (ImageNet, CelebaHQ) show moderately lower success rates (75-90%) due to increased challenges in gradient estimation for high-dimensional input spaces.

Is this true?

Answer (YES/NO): NO